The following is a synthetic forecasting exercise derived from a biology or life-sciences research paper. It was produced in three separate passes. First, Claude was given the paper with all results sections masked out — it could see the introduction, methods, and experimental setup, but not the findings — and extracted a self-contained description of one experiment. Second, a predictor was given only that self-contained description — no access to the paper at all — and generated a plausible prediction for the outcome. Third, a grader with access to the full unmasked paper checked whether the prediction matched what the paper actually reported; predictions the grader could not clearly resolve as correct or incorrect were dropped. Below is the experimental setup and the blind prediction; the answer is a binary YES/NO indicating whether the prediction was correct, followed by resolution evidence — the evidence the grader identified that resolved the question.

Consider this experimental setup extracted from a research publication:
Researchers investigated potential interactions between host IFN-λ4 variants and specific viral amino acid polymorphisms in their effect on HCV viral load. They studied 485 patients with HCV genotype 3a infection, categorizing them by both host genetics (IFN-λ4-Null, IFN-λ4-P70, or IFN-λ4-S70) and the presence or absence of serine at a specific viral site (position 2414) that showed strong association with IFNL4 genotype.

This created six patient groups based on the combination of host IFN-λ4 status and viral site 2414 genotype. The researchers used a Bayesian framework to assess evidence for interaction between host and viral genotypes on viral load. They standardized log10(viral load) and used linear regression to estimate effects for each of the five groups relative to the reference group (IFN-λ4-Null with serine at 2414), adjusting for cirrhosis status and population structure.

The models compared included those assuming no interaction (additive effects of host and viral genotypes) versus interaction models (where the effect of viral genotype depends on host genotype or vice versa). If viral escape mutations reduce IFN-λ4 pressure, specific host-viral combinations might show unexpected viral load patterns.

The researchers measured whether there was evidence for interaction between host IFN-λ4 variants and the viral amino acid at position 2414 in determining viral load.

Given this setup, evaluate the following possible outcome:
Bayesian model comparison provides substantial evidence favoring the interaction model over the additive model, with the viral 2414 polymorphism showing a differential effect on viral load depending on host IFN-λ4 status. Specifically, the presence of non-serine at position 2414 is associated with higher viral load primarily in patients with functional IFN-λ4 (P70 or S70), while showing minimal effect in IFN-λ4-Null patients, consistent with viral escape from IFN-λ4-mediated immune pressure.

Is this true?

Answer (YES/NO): NO